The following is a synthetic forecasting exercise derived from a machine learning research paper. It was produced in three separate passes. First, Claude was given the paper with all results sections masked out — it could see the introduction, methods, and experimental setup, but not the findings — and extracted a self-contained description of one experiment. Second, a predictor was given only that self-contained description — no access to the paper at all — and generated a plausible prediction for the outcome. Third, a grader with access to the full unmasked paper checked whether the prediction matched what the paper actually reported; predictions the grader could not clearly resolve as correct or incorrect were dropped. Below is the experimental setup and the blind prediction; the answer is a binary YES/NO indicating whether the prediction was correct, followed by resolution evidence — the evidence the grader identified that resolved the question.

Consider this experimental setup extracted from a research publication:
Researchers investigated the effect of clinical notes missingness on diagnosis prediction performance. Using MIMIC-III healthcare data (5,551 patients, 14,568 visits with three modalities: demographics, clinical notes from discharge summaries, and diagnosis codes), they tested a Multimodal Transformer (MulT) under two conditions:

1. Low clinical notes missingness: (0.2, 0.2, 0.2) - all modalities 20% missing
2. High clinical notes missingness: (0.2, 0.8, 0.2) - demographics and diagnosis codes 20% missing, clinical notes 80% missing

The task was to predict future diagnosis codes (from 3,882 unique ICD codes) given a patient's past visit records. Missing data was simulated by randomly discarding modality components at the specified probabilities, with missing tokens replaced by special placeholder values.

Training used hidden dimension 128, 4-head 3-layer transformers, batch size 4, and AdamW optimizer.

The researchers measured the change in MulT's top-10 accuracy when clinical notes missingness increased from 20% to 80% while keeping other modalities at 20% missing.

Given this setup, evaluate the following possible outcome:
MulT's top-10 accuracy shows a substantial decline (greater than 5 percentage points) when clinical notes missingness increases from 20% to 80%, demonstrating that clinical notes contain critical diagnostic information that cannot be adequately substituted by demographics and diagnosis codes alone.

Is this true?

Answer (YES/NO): NO